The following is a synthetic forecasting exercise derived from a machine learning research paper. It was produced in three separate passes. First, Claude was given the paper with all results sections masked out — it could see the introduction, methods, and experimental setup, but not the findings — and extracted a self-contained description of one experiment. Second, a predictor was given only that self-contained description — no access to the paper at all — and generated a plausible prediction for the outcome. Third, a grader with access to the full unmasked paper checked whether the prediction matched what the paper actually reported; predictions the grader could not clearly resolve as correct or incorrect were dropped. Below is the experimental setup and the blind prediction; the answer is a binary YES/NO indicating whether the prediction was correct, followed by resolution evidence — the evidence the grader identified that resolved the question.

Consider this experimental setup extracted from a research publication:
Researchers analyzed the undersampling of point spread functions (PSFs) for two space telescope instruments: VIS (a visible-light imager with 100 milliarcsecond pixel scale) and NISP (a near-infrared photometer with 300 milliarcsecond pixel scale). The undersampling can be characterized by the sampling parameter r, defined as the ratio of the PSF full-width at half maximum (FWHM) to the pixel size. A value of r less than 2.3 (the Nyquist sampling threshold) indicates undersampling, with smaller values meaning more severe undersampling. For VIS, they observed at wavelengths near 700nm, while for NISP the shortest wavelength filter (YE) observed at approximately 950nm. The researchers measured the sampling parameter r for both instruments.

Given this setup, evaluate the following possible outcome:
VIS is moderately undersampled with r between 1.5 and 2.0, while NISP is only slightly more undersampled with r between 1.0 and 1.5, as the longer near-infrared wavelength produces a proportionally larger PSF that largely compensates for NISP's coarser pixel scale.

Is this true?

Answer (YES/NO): NO